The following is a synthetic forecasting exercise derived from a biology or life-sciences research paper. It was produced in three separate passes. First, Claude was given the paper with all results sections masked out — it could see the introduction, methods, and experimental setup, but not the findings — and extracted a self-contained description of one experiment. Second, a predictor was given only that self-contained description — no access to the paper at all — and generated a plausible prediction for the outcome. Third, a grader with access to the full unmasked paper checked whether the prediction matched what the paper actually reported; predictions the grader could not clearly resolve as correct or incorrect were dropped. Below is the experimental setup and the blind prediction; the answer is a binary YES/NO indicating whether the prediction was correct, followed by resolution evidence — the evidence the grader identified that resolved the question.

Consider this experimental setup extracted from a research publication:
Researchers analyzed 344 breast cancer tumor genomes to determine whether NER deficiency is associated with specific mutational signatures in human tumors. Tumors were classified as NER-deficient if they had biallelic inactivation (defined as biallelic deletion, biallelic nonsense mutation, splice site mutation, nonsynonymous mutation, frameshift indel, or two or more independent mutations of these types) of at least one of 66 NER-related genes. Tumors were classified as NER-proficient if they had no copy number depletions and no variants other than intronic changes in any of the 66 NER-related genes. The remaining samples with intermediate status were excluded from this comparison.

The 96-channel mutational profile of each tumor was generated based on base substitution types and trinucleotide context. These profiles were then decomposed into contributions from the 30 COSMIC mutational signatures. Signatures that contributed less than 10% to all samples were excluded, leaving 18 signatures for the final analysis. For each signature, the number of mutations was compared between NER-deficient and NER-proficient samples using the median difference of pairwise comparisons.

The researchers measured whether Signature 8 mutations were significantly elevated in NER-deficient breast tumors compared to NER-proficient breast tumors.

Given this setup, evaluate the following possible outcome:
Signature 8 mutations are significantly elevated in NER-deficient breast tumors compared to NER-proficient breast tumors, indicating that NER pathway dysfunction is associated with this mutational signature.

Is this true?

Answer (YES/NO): YES